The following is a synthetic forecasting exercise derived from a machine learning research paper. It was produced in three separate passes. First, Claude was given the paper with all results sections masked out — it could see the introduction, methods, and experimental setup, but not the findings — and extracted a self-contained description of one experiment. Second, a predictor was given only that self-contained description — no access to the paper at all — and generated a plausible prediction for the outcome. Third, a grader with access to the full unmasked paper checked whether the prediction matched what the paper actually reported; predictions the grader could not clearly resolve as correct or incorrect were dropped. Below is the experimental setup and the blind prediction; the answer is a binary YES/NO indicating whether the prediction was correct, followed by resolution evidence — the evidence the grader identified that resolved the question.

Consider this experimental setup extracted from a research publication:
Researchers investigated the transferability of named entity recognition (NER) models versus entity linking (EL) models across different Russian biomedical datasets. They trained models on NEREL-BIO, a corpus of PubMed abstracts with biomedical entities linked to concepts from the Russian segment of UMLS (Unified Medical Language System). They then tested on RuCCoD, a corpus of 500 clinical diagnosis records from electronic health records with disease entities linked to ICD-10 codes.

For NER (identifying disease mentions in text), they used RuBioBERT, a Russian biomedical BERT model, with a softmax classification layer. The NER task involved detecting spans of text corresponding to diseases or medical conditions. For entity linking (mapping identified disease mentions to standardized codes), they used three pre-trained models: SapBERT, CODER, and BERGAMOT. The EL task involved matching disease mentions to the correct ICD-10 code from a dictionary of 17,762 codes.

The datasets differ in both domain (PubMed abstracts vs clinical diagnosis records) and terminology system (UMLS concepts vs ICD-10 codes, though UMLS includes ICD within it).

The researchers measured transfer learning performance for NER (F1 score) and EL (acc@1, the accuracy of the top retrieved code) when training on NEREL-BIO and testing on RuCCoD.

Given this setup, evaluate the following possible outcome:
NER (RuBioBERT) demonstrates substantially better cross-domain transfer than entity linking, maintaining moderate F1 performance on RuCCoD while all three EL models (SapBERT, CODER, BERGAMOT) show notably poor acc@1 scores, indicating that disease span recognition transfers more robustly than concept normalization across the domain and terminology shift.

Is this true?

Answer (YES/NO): YES